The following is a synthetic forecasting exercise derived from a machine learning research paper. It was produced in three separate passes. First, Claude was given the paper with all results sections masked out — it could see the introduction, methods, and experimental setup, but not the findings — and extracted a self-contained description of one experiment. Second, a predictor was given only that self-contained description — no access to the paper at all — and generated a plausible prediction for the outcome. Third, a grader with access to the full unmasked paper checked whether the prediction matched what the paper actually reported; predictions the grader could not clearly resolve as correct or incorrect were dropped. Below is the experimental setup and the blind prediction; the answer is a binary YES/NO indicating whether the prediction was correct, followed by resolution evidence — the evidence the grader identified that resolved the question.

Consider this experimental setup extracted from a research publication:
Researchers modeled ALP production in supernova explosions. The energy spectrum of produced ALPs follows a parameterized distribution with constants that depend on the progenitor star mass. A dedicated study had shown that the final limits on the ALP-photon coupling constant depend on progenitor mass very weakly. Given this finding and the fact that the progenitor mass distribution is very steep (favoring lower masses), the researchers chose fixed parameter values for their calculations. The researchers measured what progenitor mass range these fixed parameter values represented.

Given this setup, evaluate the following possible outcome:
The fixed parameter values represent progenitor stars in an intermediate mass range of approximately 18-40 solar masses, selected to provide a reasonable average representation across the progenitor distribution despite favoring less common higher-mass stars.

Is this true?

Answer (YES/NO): NO